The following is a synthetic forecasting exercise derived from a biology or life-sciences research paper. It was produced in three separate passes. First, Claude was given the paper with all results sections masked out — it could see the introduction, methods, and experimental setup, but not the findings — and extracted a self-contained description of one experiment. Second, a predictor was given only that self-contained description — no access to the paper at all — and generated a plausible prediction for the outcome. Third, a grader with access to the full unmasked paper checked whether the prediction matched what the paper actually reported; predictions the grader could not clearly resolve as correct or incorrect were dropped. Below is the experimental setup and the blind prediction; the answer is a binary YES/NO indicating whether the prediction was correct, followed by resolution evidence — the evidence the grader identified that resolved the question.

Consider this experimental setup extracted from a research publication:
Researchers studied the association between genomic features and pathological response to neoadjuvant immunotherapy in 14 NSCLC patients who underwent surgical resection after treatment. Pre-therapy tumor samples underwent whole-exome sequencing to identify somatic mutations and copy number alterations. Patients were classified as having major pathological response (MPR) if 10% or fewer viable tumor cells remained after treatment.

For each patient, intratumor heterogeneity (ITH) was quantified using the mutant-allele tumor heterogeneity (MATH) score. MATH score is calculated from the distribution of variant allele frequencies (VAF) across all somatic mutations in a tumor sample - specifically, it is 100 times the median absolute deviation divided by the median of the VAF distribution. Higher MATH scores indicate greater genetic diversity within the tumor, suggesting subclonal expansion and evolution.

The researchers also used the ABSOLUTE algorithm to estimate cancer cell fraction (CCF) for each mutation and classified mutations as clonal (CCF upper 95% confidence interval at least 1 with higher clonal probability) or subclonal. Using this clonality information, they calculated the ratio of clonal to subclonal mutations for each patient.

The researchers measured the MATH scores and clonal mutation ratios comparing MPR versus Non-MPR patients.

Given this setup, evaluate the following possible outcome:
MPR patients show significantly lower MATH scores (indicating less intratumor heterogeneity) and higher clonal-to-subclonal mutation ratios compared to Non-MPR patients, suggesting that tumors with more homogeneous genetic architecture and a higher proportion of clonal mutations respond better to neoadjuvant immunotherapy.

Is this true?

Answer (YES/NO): YES